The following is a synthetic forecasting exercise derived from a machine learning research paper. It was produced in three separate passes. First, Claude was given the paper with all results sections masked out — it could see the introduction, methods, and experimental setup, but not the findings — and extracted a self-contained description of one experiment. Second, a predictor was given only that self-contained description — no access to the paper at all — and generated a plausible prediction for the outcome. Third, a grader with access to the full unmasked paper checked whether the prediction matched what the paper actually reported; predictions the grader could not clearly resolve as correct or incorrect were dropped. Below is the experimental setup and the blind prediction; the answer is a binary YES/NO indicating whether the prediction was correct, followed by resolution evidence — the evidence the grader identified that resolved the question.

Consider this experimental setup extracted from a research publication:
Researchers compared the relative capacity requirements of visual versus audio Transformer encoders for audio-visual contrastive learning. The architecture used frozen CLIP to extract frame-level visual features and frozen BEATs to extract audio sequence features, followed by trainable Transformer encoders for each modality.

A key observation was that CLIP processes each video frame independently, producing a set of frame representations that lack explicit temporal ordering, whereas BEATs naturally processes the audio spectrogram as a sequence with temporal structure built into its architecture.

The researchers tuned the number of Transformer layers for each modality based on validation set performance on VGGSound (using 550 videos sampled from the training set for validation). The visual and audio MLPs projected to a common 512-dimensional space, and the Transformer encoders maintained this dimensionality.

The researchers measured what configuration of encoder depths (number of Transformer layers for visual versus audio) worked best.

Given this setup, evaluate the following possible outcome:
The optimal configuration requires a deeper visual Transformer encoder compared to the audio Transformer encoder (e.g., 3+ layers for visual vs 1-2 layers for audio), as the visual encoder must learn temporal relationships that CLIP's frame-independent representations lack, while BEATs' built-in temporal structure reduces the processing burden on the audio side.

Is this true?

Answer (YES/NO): YES